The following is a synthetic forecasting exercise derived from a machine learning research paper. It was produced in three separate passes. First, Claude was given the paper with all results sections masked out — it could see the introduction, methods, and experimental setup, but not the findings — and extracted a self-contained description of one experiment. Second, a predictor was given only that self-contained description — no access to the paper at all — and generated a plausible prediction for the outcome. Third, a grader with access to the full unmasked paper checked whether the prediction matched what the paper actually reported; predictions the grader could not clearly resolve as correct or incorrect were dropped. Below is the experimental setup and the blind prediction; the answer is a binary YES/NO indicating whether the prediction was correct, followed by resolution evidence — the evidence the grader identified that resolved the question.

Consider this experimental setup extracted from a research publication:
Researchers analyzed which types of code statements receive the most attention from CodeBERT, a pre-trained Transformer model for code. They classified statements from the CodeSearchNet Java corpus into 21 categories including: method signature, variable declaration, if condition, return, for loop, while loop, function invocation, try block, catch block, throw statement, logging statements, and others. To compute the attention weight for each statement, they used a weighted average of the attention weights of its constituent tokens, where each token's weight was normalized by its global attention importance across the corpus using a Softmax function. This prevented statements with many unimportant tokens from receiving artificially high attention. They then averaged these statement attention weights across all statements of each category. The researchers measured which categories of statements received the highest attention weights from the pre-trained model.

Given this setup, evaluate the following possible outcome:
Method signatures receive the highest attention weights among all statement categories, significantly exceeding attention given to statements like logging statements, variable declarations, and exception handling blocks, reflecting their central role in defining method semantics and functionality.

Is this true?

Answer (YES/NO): YES